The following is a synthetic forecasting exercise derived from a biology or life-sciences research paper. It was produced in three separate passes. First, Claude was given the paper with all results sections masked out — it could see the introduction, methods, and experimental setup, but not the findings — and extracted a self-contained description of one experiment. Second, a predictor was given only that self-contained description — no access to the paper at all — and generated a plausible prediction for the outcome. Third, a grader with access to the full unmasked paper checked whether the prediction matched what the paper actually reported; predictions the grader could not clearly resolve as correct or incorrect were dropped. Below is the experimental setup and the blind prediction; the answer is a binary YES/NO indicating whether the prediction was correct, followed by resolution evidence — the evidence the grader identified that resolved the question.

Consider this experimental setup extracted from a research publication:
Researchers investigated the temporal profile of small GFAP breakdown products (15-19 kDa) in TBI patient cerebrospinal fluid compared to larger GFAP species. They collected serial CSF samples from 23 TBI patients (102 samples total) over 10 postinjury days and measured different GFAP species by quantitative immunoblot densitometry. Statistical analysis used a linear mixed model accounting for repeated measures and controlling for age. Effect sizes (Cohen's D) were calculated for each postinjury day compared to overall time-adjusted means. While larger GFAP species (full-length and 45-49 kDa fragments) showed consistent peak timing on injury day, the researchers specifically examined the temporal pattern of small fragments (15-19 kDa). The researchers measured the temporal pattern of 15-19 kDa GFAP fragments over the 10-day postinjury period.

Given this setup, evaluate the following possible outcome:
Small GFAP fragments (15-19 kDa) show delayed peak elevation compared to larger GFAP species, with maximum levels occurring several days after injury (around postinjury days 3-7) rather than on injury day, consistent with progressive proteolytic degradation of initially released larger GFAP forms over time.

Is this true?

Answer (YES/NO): NO